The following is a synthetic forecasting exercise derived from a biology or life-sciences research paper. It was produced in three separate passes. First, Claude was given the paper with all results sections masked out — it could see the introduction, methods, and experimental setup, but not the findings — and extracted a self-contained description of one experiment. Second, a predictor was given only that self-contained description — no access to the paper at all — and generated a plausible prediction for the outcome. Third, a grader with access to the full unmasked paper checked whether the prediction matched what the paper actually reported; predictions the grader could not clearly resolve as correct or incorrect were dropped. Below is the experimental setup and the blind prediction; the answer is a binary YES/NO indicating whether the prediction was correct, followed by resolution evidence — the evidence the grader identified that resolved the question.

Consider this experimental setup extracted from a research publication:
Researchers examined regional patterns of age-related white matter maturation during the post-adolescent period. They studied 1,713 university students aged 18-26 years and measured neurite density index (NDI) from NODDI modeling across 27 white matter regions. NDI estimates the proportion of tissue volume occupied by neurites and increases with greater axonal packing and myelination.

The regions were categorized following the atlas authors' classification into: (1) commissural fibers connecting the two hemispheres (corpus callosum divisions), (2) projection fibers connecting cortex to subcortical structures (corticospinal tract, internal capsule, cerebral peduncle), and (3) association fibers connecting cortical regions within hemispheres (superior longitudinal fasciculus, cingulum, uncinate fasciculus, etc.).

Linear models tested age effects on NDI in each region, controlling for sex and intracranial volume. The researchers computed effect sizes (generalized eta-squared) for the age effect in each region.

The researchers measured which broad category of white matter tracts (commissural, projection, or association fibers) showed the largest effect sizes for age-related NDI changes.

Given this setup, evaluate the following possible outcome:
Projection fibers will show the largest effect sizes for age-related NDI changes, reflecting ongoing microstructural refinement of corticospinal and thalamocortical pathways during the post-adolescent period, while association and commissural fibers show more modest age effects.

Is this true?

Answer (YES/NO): NO